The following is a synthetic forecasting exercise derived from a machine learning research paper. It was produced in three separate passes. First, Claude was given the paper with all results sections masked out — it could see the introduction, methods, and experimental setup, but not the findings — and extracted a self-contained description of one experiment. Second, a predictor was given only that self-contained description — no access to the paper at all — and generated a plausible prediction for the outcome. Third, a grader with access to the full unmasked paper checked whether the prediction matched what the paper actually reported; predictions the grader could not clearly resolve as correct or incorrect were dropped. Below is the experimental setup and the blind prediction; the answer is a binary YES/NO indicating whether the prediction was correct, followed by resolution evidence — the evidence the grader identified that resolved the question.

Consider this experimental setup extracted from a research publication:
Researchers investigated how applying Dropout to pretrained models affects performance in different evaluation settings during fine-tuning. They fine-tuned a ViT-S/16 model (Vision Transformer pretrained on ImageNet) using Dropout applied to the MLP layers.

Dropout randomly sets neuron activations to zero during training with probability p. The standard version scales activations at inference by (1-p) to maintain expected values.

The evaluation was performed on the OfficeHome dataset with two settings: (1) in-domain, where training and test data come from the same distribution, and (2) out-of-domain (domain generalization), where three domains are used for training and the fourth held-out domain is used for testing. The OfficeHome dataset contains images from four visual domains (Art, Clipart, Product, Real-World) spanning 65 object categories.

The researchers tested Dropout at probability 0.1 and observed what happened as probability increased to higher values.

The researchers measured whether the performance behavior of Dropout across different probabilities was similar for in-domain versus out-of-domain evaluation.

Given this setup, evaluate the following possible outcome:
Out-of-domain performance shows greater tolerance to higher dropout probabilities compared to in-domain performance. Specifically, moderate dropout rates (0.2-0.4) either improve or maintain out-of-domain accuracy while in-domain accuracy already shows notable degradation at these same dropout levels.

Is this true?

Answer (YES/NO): NO